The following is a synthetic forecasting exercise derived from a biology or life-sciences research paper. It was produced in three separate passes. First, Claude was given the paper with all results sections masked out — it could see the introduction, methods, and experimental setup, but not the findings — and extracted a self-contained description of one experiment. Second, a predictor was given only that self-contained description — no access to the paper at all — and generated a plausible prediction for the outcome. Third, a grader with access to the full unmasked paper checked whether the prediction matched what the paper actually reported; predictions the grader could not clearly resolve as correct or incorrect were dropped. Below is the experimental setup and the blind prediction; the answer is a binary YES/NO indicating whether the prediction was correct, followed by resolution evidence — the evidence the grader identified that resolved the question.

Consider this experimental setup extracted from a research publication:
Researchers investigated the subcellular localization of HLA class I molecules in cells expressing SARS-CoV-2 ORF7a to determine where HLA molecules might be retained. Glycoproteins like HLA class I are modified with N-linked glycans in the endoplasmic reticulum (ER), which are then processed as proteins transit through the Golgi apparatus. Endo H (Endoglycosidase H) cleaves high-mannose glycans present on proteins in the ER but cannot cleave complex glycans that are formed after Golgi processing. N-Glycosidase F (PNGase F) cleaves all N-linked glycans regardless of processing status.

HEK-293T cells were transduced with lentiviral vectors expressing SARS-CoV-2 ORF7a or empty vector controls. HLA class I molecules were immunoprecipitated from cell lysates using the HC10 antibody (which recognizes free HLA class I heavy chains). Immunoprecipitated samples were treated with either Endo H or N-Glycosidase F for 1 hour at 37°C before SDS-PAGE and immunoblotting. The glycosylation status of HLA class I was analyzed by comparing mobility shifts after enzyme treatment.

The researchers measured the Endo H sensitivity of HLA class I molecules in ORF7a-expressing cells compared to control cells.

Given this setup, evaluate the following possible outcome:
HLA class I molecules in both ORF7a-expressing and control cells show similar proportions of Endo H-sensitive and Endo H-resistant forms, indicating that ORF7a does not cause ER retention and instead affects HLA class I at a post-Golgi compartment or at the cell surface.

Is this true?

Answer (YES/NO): NO